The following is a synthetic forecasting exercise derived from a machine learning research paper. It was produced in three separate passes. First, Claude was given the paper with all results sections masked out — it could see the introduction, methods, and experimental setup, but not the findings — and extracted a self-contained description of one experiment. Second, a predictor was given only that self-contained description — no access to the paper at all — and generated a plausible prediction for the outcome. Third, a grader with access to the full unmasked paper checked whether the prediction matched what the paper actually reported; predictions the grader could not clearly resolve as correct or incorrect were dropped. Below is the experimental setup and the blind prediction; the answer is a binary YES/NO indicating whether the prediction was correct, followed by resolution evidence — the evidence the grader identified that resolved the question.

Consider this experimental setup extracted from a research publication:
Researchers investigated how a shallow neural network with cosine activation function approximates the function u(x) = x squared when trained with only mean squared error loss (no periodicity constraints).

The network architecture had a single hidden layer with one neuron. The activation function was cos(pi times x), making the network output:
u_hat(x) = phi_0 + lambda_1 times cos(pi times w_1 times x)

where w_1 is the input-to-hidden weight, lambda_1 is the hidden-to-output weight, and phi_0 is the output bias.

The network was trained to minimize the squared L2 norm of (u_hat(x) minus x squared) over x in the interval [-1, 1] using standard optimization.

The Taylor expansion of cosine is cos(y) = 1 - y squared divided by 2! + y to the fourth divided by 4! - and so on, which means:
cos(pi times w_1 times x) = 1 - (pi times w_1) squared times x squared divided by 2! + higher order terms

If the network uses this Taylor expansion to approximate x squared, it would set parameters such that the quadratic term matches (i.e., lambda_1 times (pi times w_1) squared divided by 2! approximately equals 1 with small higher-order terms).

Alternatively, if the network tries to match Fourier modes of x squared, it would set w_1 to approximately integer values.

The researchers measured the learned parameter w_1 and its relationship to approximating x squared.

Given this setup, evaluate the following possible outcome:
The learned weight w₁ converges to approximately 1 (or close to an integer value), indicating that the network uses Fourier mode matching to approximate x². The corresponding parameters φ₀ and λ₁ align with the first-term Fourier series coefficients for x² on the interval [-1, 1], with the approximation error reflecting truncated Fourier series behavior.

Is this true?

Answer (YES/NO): NO